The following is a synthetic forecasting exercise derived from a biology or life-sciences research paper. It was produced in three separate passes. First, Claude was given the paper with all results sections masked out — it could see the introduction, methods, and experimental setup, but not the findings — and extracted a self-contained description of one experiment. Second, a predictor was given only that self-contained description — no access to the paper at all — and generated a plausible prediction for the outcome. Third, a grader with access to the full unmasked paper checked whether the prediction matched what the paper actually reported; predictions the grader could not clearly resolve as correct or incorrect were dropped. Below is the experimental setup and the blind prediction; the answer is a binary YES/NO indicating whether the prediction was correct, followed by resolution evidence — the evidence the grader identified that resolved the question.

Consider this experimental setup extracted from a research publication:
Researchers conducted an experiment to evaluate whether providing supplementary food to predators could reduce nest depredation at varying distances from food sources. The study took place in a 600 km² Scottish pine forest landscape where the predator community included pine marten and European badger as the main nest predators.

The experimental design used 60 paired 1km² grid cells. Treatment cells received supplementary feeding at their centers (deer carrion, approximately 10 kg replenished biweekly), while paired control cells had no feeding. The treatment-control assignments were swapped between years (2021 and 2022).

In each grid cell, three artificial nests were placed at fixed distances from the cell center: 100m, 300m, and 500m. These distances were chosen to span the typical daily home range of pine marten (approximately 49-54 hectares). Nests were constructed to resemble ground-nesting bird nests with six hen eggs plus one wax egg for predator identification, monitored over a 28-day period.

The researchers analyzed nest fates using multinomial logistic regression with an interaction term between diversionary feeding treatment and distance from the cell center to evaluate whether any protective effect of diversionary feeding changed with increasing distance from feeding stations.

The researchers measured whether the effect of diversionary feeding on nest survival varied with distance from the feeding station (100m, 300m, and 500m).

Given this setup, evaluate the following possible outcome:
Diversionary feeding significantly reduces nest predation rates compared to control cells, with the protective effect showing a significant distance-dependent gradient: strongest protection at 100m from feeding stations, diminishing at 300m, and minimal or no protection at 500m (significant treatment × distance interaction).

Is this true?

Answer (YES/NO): NO